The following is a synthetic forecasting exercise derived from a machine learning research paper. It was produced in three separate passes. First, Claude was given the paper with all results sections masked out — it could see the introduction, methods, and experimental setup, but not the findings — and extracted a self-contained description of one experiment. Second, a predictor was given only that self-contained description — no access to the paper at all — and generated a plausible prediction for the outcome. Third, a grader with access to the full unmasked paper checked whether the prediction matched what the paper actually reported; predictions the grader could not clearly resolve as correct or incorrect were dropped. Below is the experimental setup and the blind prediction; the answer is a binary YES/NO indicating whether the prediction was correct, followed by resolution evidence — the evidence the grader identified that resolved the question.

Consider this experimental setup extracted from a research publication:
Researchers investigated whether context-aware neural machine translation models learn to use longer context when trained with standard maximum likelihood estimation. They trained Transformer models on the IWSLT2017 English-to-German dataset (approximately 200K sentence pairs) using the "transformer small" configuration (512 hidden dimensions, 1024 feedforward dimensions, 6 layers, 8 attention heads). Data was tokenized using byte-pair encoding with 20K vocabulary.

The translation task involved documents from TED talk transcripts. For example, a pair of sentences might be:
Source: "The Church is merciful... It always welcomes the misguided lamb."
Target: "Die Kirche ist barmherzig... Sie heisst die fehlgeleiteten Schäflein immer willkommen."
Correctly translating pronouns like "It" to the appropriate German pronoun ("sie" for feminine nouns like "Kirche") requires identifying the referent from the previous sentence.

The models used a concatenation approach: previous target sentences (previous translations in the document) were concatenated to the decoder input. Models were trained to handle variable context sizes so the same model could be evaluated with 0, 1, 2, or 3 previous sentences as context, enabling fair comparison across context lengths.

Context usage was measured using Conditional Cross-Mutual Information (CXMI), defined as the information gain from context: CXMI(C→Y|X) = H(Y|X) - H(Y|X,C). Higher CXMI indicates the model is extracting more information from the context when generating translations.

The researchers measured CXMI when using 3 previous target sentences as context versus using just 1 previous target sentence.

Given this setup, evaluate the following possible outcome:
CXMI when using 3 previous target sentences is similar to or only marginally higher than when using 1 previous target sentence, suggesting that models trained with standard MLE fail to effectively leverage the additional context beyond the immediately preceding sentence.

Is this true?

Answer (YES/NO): YES